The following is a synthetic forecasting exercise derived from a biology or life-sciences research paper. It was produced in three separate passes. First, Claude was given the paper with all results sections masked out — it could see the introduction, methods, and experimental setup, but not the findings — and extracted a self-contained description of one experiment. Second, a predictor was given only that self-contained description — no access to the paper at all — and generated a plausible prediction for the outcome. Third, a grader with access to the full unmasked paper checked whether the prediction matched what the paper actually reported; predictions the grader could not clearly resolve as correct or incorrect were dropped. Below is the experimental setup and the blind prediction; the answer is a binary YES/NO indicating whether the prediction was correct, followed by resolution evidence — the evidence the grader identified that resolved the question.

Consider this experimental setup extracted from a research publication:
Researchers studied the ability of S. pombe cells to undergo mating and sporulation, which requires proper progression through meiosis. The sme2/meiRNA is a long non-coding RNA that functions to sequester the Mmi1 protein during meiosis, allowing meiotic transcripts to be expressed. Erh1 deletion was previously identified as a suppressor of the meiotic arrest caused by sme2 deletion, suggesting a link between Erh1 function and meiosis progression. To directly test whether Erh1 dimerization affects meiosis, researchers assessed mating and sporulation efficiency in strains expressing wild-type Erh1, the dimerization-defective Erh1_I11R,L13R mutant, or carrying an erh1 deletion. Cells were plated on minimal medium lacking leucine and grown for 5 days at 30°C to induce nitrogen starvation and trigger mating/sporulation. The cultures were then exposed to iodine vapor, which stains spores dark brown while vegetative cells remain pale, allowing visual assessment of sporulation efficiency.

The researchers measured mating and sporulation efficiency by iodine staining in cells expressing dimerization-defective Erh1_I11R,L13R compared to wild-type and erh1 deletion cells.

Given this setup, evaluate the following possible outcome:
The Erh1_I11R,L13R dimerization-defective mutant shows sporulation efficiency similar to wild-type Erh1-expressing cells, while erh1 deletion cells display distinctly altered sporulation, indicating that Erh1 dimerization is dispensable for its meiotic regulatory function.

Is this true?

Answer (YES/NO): NO